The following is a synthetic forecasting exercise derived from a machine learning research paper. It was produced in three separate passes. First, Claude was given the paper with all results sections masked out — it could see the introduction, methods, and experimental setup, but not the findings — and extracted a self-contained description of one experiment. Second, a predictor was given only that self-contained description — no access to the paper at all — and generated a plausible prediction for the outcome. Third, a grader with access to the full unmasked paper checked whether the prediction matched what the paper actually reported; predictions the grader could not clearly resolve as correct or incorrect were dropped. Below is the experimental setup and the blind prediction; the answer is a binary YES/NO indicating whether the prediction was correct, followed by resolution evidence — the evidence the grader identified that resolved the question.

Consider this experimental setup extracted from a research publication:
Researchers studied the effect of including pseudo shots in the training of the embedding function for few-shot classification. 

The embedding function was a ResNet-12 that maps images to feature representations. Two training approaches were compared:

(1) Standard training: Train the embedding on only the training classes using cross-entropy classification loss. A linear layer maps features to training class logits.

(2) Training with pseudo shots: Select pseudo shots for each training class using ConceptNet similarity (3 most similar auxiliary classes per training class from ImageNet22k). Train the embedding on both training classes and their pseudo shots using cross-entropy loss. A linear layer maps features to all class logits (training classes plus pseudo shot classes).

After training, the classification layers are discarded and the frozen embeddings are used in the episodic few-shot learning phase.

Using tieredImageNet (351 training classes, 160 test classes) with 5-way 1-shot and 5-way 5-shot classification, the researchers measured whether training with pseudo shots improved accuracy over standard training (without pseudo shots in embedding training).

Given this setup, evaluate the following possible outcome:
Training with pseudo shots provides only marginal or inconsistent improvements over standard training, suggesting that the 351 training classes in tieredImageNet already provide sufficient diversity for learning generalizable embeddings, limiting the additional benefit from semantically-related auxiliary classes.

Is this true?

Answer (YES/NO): YES